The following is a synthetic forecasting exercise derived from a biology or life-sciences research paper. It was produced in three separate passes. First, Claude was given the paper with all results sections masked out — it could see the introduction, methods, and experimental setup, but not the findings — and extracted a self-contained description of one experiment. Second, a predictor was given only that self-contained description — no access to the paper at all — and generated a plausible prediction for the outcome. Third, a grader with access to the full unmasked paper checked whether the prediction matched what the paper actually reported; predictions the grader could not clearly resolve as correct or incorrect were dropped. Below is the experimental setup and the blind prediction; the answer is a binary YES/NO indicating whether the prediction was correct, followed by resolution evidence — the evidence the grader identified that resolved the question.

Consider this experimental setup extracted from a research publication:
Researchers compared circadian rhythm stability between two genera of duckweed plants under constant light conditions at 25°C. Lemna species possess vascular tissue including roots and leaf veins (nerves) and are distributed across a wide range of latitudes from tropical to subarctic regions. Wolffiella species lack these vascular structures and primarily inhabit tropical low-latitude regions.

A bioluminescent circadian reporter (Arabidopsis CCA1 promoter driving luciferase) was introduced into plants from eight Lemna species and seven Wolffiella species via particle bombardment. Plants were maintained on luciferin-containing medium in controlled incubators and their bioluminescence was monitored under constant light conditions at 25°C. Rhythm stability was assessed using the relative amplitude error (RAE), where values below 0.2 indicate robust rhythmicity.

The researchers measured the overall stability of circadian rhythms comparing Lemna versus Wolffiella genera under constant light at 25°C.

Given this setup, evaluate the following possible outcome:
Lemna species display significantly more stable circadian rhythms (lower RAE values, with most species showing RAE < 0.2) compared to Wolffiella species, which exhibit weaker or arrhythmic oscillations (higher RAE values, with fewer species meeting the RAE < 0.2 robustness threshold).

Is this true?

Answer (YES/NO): NO